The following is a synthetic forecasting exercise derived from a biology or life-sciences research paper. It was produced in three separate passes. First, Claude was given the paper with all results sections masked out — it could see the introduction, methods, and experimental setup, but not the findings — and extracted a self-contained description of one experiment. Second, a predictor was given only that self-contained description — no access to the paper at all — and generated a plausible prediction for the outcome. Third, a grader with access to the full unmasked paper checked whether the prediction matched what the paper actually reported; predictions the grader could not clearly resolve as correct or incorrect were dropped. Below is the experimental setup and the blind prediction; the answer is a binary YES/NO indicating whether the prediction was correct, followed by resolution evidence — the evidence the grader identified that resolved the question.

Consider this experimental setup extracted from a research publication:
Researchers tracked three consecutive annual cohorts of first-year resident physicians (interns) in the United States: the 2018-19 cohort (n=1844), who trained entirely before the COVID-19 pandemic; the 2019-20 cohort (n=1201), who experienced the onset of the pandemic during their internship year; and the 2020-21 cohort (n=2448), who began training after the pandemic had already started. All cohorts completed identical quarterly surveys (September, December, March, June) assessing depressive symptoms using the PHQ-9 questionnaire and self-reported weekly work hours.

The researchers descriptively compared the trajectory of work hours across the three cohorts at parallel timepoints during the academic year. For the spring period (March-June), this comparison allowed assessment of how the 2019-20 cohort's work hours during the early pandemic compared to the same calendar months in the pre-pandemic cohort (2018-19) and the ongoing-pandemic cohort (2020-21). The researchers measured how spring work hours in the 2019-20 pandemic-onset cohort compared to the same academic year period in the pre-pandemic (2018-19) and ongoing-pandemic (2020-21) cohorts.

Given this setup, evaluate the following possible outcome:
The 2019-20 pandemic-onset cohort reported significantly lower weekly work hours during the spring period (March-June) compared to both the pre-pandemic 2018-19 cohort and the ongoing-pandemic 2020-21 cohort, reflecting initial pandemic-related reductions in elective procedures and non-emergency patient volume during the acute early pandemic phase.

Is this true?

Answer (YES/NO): YES